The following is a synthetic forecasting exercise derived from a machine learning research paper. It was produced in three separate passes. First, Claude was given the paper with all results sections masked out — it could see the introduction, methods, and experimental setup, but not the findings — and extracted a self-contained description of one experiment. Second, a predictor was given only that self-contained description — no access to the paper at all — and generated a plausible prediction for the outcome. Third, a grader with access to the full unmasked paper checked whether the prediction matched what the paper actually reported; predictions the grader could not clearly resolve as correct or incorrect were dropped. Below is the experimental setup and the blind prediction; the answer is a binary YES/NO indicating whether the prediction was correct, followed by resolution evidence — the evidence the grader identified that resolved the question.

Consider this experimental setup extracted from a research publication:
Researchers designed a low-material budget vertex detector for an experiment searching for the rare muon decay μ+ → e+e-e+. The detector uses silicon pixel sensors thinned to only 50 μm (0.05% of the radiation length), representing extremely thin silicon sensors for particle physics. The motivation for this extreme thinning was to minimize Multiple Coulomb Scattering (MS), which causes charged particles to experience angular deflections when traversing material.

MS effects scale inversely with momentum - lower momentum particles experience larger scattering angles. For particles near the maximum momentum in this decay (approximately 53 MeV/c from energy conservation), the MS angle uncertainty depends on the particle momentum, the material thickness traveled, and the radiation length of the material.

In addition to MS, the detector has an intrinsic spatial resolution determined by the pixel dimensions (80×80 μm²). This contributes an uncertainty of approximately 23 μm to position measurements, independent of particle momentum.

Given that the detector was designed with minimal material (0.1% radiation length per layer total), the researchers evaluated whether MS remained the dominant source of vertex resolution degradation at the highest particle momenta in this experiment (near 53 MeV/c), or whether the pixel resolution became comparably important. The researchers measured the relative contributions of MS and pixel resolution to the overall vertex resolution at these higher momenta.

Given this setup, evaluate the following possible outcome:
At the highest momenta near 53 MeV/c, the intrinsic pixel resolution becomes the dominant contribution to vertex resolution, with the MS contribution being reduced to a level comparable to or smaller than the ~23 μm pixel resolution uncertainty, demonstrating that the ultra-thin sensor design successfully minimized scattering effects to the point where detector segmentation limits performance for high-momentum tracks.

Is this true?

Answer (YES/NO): NO